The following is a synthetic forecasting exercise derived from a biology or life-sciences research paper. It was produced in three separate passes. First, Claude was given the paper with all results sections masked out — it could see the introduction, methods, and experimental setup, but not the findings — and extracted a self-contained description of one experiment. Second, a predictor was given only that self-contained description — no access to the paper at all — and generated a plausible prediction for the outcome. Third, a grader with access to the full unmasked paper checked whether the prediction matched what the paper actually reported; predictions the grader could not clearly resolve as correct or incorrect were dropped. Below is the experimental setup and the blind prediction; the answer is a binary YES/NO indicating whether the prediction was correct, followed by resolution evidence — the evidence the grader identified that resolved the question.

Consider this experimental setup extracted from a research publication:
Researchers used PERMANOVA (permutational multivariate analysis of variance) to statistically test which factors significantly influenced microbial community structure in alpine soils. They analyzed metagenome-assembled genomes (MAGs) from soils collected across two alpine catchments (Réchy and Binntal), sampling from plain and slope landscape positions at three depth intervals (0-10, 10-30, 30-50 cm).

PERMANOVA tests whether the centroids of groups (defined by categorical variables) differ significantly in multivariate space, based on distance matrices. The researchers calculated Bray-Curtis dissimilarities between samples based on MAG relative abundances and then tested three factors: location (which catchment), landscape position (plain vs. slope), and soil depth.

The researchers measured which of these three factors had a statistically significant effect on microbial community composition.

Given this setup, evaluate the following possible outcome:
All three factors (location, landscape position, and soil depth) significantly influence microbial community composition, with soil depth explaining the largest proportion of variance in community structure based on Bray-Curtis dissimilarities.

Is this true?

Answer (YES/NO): NO